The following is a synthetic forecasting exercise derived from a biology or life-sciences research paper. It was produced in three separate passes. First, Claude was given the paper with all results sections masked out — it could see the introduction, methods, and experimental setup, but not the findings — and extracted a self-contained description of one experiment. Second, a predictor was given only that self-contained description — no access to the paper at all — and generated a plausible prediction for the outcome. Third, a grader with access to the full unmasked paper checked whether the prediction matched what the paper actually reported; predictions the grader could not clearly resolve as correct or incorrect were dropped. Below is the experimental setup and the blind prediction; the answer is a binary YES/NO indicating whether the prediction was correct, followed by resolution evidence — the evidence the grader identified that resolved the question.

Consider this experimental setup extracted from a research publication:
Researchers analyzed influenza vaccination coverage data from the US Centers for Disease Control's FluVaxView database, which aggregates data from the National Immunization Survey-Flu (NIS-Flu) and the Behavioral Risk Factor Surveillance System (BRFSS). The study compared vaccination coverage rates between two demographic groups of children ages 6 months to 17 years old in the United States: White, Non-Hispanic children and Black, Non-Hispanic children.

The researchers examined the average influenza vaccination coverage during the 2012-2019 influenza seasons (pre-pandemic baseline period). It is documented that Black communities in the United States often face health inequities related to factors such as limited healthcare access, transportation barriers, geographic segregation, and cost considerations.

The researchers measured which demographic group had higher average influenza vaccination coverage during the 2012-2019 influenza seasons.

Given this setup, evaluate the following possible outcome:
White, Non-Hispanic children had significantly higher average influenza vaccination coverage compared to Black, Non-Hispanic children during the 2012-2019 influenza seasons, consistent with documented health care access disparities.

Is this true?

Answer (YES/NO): NO